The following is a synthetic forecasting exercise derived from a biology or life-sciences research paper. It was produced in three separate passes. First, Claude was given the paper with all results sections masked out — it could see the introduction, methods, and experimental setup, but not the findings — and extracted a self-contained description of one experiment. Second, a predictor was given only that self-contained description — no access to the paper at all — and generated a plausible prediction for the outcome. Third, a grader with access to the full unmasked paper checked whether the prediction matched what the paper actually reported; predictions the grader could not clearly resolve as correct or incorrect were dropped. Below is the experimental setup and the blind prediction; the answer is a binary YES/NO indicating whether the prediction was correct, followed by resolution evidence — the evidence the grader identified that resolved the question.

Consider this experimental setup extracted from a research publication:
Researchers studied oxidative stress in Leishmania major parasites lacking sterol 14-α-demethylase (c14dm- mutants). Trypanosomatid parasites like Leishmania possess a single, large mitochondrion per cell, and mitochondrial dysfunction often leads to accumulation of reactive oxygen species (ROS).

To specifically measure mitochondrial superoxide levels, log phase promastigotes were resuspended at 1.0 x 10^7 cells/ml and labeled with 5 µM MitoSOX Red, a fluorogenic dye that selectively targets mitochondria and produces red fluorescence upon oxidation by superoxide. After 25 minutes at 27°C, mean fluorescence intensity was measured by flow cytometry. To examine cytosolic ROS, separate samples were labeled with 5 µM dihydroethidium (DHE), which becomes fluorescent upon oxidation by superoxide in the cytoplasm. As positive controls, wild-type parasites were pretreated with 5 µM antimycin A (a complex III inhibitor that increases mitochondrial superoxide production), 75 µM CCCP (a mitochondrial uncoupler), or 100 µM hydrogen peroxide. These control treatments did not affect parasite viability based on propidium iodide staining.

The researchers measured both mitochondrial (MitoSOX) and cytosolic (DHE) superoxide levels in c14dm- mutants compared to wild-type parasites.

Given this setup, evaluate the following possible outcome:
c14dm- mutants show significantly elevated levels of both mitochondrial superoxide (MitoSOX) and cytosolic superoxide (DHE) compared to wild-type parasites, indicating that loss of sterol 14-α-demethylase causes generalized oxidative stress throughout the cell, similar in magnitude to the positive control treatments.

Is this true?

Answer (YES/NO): NO